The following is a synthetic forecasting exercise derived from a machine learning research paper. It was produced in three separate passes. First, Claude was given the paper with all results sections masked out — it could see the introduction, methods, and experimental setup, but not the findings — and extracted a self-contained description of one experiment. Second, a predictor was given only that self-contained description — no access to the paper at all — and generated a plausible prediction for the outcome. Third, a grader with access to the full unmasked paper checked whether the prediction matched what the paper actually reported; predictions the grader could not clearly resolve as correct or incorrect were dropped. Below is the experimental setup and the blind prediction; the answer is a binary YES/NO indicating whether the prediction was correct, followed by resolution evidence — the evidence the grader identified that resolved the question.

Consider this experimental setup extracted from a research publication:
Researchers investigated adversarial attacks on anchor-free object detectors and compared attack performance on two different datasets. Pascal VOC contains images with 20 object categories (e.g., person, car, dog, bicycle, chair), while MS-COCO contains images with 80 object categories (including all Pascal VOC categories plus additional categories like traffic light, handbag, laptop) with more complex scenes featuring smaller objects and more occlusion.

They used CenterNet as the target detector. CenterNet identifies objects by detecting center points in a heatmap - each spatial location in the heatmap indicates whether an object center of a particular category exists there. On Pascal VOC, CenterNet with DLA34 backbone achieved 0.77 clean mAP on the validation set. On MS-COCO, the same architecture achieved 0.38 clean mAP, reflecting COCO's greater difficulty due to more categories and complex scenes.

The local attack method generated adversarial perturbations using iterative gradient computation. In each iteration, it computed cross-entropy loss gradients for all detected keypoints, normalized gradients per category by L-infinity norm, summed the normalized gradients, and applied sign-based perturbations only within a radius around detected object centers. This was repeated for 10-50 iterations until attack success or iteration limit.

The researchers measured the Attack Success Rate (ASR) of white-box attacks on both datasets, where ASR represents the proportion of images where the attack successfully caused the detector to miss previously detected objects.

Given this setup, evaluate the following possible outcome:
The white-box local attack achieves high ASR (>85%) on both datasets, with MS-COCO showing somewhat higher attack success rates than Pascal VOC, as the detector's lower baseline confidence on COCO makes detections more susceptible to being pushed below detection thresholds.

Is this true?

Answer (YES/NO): YES